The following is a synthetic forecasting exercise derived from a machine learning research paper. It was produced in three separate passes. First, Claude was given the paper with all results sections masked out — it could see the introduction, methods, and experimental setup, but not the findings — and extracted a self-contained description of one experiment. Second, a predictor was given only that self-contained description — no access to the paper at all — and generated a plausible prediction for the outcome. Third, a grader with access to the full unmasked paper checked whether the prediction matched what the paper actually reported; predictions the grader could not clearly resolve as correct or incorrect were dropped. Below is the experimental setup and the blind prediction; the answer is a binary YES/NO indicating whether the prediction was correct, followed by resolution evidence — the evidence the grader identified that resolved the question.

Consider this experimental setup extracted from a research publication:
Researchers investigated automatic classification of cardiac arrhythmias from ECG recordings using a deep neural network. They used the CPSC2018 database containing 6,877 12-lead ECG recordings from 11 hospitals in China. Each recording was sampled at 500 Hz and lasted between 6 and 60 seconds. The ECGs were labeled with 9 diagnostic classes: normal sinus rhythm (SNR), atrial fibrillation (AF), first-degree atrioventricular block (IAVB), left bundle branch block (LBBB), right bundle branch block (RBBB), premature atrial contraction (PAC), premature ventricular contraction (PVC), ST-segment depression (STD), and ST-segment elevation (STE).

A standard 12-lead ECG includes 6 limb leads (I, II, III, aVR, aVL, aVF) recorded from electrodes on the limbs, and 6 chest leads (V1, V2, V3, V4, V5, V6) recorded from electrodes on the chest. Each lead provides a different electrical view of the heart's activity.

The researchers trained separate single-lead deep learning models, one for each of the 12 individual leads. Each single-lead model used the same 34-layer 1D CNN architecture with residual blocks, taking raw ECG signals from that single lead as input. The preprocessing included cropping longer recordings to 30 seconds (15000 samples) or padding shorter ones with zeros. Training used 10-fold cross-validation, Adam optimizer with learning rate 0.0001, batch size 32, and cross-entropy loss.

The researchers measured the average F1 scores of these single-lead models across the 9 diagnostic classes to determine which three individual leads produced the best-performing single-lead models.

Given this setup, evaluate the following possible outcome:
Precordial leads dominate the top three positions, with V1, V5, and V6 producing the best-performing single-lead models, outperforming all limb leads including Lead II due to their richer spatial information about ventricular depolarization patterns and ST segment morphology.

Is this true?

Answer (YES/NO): NO